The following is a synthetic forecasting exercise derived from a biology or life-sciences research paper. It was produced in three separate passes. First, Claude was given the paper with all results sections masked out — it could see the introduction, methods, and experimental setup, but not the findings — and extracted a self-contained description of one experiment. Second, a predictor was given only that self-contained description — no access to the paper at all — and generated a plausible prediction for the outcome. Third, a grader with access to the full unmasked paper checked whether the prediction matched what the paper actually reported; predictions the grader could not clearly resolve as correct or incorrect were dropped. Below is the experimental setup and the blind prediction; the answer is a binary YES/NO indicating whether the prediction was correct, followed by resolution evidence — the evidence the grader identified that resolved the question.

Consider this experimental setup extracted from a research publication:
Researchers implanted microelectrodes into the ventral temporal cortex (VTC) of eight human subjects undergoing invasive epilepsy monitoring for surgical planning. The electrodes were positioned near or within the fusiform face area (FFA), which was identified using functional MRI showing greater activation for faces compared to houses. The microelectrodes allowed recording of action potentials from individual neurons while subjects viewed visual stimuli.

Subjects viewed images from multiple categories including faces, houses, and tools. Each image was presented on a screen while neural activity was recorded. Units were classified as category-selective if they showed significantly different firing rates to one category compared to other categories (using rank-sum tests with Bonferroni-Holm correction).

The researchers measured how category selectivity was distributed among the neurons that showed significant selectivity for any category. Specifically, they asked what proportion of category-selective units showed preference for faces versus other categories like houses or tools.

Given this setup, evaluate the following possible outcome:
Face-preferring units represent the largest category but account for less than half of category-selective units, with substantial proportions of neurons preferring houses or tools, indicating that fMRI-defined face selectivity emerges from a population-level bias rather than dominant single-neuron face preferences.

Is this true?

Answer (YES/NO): NO